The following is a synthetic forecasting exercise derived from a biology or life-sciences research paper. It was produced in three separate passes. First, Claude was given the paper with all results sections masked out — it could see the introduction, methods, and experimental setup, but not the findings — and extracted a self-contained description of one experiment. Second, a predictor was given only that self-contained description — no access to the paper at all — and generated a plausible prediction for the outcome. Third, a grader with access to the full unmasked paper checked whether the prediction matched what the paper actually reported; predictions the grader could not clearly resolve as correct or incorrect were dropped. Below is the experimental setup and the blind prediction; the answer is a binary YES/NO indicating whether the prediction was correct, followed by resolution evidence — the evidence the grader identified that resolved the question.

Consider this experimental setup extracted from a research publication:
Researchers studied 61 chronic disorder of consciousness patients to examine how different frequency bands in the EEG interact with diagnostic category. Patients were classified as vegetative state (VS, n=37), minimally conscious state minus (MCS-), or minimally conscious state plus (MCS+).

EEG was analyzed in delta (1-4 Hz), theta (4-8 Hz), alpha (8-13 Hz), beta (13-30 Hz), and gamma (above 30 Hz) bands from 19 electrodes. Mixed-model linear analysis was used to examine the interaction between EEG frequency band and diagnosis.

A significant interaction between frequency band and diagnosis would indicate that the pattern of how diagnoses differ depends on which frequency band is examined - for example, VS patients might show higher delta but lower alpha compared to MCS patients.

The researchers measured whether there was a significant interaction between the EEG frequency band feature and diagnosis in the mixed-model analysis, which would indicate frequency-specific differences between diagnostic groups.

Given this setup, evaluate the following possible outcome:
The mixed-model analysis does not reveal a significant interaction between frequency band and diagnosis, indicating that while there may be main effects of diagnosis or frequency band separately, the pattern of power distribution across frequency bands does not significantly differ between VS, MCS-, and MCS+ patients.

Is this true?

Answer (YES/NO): NO